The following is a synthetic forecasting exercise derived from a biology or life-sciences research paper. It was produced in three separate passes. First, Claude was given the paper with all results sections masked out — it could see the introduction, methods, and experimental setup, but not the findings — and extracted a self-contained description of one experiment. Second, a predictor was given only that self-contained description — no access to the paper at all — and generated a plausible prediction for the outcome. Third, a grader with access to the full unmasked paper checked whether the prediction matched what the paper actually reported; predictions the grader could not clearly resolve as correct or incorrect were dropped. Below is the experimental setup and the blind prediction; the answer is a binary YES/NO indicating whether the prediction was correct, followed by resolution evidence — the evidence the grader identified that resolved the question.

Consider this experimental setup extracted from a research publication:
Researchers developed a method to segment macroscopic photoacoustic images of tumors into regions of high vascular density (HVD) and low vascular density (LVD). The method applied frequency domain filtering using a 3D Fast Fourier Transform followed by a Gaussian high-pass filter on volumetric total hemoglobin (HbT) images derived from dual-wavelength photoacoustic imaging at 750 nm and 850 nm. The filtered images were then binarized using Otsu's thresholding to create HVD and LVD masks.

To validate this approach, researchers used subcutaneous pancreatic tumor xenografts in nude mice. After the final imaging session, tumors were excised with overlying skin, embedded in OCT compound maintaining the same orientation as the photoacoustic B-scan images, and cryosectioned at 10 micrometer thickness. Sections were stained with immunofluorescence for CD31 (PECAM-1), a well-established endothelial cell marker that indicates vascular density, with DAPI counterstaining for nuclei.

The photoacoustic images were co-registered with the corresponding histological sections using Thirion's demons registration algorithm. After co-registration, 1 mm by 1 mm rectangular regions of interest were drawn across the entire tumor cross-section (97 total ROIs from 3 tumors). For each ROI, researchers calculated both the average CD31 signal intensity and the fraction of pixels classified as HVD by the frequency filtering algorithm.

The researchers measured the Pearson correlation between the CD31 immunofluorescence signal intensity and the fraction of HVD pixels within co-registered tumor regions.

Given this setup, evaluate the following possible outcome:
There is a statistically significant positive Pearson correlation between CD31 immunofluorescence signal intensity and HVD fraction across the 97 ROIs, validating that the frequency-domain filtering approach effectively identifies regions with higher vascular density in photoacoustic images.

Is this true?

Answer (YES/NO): YES